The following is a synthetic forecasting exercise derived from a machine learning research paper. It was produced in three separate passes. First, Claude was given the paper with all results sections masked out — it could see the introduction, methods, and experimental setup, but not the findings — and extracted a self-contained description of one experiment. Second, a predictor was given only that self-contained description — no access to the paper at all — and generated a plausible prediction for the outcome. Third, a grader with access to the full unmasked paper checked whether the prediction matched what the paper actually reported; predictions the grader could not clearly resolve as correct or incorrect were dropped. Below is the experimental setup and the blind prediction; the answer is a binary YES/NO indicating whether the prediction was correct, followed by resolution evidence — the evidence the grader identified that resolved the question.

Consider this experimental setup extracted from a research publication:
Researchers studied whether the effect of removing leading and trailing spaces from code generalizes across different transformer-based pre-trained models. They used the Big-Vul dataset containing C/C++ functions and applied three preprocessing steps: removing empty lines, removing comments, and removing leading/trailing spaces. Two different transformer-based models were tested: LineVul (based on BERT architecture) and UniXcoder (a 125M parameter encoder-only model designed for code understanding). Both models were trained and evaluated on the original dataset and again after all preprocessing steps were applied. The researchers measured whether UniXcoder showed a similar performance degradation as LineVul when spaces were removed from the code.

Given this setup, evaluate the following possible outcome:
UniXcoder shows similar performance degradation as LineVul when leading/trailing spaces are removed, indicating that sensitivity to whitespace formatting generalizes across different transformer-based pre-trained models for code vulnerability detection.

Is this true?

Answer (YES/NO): YES